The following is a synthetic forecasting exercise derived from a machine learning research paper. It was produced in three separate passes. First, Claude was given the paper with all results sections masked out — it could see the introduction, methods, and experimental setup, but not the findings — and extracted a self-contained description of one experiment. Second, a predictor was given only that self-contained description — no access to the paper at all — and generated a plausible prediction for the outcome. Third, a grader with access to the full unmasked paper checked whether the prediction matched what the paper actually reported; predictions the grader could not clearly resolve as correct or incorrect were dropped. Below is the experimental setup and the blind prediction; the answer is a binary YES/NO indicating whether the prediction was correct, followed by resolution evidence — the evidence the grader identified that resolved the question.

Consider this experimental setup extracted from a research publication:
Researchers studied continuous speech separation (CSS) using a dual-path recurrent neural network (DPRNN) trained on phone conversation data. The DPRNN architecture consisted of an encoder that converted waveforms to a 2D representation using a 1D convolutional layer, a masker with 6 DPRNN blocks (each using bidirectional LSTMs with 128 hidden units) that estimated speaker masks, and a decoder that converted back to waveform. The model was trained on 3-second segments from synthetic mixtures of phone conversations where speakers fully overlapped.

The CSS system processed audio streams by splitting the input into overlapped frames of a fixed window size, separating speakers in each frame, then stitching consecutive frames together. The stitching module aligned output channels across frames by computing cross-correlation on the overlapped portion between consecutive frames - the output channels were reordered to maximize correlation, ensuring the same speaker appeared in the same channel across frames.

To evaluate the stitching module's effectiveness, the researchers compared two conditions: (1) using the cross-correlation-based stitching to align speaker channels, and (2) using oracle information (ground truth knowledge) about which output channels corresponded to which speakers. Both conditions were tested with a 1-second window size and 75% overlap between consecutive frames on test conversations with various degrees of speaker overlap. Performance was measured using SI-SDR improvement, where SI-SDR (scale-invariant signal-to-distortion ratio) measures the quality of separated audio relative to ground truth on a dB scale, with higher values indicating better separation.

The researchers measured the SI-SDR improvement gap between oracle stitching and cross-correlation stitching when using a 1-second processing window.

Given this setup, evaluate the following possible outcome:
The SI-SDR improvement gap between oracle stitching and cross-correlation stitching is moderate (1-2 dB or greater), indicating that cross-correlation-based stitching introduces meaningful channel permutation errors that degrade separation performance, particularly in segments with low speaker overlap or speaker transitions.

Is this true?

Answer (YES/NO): NO